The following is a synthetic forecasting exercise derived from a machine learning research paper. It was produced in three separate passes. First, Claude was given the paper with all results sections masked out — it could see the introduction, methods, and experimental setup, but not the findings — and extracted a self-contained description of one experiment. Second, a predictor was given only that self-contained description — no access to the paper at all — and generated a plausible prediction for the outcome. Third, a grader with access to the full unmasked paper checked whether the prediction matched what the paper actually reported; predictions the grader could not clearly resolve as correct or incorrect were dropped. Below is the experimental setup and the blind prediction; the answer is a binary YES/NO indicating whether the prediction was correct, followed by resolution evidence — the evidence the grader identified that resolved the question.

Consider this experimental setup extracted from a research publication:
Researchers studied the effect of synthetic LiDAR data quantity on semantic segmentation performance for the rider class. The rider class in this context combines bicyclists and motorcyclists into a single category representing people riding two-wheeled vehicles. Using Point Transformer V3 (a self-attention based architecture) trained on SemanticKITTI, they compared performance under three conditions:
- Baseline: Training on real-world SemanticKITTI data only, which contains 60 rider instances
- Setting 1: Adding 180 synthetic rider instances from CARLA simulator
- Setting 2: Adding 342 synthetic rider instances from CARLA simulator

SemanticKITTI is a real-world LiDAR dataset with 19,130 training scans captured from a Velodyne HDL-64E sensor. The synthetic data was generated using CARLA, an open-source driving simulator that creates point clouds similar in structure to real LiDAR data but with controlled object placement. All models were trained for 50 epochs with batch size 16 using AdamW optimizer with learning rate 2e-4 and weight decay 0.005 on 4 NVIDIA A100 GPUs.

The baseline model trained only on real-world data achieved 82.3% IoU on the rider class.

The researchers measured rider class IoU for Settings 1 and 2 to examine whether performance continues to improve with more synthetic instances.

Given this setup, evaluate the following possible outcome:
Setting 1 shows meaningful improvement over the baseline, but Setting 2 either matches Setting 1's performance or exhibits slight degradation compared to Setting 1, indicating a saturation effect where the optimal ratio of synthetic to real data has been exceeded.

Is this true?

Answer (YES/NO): NO